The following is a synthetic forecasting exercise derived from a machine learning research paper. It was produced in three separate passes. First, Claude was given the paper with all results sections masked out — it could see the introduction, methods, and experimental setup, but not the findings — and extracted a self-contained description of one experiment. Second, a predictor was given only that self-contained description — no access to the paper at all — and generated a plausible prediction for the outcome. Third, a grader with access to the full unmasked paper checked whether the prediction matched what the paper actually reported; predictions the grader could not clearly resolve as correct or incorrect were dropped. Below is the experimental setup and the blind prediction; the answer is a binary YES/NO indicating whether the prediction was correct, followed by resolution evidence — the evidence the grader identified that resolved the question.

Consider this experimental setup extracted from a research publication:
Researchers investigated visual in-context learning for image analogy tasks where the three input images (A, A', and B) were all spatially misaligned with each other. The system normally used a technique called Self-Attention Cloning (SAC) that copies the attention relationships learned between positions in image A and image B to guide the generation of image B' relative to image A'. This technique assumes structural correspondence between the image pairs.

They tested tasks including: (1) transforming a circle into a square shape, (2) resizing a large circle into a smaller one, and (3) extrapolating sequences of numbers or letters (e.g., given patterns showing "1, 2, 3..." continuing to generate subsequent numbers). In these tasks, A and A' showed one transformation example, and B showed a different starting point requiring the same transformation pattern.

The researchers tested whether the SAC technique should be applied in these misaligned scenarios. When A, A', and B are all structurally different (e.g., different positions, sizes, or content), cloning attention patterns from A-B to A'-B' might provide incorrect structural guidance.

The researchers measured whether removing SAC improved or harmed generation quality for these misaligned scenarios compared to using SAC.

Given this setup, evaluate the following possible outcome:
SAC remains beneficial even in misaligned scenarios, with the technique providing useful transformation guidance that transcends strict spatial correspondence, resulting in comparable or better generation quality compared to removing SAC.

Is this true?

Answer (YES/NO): NO